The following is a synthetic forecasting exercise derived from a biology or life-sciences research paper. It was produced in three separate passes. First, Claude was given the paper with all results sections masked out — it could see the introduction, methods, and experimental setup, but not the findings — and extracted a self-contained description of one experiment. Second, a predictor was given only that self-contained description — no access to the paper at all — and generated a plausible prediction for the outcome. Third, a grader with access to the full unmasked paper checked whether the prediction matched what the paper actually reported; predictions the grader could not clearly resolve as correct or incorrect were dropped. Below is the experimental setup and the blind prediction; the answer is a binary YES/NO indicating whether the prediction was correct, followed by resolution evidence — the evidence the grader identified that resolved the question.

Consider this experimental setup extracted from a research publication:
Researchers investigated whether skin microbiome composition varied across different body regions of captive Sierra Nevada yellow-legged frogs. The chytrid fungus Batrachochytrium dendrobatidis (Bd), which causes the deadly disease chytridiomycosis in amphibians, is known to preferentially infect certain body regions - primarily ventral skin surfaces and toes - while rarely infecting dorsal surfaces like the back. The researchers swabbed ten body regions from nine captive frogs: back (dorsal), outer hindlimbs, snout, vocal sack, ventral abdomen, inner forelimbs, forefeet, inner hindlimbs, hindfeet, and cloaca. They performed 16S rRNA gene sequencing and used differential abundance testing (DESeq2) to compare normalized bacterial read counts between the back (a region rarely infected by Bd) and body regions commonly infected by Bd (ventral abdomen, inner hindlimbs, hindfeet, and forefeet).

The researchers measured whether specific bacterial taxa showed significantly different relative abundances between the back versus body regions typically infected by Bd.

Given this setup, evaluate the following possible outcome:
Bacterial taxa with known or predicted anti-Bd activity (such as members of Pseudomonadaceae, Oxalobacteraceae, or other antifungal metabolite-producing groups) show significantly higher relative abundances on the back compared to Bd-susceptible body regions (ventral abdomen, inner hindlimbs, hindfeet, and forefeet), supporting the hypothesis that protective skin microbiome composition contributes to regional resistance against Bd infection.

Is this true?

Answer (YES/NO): NO